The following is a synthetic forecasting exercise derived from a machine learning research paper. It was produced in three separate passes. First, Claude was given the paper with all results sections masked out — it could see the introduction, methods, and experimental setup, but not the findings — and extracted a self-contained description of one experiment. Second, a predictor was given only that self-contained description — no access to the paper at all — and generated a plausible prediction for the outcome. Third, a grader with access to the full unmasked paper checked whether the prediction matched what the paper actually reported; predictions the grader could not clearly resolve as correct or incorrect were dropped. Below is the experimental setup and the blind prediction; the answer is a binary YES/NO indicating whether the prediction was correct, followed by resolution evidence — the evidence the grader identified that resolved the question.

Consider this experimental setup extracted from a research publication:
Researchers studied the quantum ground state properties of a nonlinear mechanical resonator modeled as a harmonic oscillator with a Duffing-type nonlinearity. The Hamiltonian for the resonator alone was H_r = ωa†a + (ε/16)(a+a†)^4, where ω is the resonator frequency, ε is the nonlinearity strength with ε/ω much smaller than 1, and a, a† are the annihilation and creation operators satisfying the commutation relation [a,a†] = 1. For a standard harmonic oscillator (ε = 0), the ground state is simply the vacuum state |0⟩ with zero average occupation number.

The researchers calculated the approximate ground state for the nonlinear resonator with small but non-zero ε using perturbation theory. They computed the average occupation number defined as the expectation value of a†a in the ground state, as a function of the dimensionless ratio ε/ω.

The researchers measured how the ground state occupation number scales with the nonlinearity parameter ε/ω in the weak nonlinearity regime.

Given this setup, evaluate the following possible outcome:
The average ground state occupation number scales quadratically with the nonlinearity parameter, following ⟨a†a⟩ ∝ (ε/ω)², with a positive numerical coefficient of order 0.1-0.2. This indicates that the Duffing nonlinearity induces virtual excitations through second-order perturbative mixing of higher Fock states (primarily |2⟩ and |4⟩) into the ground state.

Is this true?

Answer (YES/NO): YES